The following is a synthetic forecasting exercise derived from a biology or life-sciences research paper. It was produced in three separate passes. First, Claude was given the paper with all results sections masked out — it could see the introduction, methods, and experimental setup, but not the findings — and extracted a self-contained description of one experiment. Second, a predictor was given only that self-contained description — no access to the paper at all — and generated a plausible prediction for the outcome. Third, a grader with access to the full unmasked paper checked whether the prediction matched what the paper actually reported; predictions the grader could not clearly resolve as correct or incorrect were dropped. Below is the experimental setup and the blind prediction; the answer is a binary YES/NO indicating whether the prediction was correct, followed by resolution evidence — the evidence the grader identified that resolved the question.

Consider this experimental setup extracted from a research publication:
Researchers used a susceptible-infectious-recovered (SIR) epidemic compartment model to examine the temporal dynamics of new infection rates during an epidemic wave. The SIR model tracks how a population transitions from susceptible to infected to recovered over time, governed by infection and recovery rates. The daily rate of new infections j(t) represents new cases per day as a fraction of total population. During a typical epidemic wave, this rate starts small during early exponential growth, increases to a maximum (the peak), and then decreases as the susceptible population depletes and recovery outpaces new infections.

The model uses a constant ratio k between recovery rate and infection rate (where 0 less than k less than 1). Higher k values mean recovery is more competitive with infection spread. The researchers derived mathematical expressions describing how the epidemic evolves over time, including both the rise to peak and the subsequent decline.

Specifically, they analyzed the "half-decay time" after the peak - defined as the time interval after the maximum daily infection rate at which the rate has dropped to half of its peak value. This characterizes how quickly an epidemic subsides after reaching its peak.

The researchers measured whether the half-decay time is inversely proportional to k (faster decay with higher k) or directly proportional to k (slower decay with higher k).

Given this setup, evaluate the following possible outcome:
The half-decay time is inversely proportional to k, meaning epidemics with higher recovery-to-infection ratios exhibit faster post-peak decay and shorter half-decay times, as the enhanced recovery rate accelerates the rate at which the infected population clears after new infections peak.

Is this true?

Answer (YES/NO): YES